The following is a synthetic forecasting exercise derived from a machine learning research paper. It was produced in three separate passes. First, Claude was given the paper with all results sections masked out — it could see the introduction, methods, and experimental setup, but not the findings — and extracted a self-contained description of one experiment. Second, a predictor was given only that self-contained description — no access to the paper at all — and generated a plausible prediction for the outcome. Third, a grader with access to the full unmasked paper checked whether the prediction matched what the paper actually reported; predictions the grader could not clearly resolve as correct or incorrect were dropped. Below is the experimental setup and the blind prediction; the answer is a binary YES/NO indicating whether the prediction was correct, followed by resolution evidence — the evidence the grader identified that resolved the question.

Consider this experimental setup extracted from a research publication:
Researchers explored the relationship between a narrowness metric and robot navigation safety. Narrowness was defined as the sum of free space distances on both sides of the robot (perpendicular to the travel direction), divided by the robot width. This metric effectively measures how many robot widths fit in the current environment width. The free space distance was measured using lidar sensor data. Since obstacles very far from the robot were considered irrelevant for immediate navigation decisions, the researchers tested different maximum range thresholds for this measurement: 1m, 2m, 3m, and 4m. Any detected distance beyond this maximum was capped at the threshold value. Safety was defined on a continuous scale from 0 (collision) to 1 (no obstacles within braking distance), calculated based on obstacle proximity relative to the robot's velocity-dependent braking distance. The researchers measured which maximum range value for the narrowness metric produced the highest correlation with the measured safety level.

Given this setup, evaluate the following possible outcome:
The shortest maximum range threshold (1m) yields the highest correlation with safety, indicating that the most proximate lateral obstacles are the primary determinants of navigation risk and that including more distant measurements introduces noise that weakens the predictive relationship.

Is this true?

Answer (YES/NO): YES